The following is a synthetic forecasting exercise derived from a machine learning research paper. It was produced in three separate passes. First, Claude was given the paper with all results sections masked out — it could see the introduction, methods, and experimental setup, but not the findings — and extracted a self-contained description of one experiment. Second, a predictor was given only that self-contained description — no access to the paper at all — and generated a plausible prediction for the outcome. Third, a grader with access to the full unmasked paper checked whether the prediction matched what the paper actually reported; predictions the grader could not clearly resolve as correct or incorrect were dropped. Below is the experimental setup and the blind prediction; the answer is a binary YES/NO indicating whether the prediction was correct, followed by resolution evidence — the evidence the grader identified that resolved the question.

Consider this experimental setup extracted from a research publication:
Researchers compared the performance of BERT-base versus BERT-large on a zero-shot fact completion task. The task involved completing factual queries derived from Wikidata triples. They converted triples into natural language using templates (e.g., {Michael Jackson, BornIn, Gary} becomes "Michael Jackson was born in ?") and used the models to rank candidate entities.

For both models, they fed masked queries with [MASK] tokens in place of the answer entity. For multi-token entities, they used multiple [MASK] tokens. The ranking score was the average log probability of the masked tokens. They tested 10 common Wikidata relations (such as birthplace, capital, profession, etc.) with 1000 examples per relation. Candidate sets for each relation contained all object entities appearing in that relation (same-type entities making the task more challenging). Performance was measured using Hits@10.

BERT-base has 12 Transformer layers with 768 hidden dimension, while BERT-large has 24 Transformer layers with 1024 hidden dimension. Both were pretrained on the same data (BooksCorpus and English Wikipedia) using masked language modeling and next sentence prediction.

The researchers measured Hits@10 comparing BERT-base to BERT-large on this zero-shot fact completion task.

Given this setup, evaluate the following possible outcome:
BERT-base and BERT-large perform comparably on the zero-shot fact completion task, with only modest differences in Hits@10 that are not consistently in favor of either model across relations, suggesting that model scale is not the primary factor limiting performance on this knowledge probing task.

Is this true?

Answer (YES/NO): NO